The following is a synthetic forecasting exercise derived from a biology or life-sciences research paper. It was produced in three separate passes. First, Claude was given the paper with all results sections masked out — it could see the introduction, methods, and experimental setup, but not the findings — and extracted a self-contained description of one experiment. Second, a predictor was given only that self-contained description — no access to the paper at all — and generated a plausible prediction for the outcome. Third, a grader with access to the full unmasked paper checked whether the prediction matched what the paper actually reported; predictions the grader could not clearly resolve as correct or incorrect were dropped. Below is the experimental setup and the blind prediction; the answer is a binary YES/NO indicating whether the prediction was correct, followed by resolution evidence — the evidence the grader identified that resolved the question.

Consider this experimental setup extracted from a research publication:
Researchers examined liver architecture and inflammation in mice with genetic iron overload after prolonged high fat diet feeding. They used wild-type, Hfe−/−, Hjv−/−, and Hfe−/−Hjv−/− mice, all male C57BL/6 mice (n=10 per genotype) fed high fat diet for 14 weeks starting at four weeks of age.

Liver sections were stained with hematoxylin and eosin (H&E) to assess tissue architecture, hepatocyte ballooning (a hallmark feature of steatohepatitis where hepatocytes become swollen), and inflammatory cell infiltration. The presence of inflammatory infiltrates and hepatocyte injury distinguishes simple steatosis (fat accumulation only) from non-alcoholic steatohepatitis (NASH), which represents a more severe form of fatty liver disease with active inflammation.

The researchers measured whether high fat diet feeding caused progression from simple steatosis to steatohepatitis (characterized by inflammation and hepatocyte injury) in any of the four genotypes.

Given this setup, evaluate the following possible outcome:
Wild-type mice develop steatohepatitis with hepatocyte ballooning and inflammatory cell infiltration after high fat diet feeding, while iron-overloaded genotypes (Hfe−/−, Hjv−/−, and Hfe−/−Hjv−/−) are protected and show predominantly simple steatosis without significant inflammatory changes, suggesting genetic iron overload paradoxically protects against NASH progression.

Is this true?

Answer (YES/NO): NO